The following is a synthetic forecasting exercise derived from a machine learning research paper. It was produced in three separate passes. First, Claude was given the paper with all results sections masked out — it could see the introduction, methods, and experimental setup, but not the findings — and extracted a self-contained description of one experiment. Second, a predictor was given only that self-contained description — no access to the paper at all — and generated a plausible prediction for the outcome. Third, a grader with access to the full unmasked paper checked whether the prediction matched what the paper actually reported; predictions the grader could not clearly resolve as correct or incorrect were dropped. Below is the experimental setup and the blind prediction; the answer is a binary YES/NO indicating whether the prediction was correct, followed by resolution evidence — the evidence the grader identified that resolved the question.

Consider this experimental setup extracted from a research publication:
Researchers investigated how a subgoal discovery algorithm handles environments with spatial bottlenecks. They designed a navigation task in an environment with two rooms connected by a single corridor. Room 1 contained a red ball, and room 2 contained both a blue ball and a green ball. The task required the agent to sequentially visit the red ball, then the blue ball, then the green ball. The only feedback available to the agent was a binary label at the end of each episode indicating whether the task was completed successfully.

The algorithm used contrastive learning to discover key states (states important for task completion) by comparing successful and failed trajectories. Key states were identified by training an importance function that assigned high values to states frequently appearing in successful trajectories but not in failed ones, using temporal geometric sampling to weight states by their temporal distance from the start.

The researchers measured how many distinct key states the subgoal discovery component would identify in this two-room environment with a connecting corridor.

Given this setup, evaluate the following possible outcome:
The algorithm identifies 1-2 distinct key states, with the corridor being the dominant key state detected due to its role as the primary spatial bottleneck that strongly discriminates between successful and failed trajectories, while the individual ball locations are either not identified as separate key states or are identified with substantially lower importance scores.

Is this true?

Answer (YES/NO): NO